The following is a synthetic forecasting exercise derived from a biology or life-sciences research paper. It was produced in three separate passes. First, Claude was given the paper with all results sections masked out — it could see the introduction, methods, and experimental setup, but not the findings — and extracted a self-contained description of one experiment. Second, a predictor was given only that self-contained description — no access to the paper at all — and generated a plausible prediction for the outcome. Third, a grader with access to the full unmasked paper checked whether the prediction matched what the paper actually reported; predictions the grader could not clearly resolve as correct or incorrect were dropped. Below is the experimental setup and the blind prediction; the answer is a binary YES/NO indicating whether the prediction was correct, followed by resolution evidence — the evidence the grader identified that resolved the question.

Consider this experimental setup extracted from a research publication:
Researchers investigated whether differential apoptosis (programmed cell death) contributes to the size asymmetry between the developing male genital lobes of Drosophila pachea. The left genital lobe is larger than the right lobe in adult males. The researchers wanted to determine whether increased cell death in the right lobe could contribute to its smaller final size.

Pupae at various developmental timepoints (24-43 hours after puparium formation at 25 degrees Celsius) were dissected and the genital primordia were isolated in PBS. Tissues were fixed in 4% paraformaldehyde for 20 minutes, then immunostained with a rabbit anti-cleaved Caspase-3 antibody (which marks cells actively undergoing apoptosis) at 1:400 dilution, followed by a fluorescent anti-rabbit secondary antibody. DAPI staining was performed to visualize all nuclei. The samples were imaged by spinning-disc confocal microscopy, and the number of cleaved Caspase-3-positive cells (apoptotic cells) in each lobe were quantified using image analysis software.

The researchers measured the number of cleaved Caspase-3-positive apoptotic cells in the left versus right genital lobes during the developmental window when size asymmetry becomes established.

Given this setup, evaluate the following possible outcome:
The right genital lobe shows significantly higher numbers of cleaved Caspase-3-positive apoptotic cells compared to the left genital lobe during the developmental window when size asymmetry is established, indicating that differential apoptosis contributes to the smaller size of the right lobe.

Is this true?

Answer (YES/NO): NO